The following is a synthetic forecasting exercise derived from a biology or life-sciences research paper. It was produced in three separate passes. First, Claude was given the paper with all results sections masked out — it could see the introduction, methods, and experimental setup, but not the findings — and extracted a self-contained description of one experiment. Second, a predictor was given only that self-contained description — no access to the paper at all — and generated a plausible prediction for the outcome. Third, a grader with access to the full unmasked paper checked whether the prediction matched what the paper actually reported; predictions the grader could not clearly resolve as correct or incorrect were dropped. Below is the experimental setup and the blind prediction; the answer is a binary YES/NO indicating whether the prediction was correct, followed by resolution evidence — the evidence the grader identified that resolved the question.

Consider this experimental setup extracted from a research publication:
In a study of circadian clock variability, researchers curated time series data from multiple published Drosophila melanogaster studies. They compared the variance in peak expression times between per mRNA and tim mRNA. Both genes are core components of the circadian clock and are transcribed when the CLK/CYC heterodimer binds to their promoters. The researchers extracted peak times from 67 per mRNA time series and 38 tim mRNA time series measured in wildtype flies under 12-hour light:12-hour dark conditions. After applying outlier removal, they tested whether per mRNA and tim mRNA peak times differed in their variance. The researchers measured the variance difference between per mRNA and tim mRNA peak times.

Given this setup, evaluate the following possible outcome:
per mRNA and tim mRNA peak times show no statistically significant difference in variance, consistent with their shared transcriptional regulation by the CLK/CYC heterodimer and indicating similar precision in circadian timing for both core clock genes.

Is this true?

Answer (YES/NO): NO